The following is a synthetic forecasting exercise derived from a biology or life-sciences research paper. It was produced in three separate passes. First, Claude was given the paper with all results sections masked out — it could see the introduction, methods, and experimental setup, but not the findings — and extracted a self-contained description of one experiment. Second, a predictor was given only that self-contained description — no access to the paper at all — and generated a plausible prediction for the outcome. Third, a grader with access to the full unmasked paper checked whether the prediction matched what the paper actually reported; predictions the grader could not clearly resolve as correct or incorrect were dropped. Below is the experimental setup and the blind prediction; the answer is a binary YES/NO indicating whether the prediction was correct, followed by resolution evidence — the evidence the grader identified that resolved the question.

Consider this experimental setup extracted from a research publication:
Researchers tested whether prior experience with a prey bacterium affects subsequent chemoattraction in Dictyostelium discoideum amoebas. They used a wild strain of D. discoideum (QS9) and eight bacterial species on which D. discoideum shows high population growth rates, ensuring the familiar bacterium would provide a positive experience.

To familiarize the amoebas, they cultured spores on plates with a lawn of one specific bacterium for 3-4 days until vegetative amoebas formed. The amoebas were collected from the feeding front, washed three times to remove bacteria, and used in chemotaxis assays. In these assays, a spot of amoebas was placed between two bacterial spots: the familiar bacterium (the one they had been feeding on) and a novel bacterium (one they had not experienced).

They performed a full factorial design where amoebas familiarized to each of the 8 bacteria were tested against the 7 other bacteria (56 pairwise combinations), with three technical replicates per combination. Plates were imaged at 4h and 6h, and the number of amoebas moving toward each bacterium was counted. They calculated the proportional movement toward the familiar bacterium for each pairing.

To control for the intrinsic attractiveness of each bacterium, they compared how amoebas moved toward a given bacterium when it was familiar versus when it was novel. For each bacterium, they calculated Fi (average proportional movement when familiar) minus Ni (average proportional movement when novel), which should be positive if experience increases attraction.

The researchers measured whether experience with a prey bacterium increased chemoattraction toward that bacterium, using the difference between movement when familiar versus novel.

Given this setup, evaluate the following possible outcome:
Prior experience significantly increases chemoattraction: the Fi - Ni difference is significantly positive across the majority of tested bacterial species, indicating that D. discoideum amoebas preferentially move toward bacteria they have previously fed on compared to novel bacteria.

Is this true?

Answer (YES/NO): NO